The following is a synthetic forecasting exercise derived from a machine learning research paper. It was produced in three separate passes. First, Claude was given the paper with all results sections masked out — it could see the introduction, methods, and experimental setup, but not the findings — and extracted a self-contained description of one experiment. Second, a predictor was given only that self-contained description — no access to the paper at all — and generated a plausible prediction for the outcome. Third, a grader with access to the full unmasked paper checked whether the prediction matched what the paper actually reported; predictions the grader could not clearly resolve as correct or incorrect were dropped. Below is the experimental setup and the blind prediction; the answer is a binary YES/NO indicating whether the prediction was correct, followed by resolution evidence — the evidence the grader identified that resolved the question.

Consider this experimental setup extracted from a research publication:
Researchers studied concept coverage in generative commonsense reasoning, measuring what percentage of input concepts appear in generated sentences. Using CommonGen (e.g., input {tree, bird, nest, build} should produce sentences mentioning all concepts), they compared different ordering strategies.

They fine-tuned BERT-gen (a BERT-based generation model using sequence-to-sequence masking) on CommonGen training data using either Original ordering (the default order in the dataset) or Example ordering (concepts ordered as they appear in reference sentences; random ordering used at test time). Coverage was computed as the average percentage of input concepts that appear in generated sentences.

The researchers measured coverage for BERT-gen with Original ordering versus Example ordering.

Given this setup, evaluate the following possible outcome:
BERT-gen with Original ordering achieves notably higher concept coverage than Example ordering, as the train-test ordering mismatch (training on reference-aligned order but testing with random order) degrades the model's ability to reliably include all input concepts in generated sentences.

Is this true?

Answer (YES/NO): NO